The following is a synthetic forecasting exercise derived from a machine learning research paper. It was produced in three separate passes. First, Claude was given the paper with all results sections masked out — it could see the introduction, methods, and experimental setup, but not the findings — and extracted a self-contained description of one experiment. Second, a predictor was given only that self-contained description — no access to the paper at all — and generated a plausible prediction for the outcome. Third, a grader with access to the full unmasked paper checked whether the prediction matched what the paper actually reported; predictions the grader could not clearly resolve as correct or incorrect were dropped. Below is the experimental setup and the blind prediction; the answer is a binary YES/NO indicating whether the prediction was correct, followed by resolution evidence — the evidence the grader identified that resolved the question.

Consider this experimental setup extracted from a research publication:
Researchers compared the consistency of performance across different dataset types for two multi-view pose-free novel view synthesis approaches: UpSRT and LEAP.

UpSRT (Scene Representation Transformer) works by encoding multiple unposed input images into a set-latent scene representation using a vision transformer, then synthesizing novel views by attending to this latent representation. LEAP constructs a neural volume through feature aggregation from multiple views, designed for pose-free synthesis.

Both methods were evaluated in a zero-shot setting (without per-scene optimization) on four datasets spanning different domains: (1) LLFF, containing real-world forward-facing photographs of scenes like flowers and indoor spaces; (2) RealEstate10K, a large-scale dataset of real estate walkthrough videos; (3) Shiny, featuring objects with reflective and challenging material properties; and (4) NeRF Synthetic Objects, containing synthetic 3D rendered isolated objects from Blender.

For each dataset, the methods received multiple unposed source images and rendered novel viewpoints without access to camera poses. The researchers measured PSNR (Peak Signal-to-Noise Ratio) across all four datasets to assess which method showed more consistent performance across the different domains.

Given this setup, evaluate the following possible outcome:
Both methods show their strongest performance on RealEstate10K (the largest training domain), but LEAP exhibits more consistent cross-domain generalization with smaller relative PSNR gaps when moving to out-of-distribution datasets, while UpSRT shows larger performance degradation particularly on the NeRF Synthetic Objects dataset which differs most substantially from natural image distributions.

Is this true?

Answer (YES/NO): NO